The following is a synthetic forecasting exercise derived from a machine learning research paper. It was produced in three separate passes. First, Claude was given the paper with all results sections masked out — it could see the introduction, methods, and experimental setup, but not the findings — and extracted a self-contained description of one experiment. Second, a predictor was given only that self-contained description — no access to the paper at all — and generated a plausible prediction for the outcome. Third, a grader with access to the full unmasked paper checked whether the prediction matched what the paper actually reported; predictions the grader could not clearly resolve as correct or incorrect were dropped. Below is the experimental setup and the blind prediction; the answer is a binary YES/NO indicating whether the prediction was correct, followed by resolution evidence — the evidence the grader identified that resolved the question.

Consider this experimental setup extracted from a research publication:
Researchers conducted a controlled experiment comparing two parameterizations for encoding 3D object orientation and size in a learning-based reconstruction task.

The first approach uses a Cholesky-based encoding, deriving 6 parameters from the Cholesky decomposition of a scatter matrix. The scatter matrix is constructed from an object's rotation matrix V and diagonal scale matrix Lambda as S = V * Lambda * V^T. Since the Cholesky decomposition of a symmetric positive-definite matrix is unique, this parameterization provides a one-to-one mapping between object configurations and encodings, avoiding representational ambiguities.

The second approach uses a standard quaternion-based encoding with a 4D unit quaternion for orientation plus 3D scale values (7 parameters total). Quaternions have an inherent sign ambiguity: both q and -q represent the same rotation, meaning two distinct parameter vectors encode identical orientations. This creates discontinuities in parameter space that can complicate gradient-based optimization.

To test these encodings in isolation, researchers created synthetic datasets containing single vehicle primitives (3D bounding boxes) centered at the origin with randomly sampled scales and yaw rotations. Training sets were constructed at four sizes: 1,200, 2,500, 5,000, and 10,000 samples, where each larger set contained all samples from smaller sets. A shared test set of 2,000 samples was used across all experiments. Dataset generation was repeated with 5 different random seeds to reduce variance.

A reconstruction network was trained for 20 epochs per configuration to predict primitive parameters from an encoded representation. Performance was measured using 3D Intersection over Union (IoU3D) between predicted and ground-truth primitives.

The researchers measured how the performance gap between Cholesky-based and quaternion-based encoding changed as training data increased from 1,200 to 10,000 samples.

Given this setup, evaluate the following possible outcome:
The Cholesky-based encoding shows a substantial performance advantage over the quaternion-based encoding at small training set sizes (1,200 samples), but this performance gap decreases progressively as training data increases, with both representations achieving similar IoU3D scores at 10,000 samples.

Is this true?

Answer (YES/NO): NO